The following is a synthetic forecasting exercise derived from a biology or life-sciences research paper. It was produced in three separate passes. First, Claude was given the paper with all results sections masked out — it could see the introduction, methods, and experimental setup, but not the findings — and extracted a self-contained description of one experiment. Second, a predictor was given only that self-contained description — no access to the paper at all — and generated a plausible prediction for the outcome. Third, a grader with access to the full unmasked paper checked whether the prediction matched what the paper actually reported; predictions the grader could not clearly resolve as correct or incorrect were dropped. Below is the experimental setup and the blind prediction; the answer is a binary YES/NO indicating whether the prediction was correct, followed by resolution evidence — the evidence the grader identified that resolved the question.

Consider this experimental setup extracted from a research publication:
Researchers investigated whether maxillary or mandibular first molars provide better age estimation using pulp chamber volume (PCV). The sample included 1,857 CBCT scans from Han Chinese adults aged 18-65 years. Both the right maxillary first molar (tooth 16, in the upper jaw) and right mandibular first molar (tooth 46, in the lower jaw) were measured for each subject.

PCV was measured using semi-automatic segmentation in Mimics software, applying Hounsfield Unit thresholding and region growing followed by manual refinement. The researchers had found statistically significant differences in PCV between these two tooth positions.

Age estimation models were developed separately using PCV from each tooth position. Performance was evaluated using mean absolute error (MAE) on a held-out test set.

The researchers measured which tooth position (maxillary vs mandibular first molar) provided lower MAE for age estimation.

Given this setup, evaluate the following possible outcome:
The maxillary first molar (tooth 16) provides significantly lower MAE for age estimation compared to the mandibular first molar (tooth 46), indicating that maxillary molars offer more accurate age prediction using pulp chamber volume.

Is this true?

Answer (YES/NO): YES